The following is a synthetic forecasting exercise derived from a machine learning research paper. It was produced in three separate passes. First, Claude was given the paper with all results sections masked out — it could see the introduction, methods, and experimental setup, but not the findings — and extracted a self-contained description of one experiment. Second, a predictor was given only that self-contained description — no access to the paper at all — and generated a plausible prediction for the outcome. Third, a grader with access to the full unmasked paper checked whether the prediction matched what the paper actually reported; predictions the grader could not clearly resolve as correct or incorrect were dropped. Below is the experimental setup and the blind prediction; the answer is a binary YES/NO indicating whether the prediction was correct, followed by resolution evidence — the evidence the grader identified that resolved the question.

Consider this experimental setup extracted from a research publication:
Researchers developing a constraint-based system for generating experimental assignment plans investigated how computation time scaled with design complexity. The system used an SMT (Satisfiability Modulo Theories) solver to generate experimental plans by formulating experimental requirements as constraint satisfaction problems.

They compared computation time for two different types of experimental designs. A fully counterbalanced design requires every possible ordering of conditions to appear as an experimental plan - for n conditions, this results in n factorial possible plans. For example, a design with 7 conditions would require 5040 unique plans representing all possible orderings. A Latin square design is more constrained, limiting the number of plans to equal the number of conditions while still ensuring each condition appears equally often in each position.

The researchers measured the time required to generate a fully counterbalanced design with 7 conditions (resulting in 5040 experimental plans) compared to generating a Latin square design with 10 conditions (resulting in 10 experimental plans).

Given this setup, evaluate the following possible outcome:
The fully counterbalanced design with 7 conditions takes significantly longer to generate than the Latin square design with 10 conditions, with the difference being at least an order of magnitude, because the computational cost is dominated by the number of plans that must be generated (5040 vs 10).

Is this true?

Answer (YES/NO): YES